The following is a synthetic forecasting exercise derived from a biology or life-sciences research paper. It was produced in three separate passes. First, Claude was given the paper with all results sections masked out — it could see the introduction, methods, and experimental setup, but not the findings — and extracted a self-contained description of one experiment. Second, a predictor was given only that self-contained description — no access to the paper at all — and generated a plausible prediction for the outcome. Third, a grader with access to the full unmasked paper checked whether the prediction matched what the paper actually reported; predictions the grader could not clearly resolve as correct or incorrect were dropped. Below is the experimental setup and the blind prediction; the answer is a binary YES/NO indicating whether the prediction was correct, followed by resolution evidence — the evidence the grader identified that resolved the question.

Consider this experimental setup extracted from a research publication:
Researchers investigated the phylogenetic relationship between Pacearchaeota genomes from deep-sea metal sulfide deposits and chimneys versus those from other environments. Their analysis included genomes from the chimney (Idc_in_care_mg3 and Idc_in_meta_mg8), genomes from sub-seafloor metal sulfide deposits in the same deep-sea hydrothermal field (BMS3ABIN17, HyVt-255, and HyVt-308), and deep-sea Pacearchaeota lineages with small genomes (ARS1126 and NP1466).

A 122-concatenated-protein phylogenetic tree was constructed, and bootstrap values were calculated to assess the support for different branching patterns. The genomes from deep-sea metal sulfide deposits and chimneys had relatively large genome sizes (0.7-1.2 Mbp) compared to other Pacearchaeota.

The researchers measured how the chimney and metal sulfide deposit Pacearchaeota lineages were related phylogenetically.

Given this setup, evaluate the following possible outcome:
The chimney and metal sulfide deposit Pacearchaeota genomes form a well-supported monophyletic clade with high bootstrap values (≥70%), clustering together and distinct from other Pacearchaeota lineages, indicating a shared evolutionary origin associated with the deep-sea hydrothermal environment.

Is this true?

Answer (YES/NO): NO